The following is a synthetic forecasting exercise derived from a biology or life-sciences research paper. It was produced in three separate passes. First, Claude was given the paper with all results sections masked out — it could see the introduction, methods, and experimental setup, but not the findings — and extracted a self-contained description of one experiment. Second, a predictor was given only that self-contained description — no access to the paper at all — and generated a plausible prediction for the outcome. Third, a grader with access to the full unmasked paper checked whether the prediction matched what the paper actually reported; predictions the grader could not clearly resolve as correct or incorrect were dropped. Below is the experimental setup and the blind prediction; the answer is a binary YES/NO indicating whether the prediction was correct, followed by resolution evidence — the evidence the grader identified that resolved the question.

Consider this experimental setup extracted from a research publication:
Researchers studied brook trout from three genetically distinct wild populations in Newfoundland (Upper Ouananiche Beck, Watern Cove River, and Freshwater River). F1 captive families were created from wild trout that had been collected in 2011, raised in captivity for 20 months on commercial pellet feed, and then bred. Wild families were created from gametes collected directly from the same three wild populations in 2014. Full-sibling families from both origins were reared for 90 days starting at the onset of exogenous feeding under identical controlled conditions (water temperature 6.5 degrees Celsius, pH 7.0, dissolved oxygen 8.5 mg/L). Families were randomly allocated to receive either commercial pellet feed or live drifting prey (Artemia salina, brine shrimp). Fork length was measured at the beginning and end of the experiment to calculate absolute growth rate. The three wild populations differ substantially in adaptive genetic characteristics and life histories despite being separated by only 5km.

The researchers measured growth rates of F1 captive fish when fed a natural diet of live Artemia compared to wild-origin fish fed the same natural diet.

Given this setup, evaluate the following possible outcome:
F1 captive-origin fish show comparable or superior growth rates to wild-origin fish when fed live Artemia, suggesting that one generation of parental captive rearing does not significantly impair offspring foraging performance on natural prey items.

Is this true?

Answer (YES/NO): YES